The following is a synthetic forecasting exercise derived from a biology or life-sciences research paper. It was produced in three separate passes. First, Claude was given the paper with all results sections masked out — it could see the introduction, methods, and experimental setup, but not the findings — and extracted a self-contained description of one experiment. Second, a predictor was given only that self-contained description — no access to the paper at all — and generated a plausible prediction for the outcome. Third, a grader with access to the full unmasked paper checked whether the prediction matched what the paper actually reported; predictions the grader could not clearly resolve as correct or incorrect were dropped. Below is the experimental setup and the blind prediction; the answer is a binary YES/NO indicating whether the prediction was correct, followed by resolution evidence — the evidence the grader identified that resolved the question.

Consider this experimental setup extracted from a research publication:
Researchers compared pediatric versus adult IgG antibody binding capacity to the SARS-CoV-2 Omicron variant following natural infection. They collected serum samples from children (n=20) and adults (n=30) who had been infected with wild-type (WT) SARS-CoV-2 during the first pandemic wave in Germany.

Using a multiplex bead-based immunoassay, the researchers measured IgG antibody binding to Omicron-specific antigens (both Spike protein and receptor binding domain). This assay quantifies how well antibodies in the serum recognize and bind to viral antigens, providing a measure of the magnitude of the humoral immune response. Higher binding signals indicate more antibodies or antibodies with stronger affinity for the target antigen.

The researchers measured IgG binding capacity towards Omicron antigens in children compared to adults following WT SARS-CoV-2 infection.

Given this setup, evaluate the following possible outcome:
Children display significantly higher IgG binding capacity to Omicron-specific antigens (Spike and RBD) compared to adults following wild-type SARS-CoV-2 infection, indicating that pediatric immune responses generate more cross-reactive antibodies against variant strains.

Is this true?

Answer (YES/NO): NO